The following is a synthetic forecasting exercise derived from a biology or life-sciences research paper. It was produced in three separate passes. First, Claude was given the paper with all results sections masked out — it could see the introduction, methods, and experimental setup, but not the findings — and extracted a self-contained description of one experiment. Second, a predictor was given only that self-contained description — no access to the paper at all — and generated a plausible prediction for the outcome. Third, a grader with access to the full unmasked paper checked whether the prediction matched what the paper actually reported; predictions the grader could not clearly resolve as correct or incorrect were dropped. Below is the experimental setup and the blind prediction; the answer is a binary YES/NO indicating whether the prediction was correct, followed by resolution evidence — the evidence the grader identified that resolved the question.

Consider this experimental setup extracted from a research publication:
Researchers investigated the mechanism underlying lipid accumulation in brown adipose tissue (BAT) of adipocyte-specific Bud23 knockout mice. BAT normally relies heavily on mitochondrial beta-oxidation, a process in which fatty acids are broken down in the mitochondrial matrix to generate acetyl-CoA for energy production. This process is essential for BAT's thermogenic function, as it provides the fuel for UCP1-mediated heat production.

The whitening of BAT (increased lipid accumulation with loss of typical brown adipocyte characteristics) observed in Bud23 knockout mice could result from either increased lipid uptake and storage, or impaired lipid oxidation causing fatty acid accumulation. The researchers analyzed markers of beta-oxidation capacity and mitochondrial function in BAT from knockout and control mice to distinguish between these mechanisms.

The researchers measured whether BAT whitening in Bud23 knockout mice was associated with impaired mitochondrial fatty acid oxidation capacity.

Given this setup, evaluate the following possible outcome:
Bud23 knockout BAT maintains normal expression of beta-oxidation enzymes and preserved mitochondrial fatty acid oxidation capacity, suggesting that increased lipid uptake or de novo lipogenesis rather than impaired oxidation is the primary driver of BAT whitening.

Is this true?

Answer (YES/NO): NO